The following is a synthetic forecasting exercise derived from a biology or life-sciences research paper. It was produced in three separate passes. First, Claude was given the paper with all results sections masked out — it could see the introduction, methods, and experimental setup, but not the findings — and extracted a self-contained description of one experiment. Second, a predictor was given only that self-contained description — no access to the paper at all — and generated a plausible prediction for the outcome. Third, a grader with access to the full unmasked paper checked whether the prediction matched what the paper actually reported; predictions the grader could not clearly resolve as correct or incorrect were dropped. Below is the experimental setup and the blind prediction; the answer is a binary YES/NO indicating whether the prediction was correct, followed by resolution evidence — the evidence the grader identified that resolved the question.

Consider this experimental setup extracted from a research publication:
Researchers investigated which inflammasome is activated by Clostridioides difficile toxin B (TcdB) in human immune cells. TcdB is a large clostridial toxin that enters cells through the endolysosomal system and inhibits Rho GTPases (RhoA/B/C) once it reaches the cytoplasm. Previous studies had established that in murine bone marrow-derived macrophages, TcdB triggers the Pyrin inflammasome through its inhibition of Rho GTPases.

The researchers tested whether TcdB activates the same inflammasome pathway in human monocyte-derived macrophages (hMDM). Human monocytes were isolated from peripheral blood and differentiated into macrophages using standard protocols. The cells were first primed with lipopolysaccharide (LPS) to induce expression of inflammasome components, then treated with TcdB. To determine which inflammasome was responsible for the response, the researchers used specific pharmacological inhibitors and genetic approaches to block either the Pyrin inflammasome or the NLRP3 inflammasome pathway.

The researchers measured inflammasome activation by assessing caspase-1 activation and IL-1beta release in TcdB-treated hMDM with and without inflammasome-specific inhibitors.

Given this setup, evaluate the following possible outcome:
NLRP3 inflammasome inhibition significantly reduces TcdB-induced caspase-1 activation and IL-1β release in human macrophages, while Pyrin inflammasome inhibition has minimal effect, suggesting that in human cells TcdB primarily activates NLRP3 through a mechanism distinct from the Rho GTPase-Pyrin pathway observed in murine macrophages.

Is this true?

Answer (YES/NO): YES